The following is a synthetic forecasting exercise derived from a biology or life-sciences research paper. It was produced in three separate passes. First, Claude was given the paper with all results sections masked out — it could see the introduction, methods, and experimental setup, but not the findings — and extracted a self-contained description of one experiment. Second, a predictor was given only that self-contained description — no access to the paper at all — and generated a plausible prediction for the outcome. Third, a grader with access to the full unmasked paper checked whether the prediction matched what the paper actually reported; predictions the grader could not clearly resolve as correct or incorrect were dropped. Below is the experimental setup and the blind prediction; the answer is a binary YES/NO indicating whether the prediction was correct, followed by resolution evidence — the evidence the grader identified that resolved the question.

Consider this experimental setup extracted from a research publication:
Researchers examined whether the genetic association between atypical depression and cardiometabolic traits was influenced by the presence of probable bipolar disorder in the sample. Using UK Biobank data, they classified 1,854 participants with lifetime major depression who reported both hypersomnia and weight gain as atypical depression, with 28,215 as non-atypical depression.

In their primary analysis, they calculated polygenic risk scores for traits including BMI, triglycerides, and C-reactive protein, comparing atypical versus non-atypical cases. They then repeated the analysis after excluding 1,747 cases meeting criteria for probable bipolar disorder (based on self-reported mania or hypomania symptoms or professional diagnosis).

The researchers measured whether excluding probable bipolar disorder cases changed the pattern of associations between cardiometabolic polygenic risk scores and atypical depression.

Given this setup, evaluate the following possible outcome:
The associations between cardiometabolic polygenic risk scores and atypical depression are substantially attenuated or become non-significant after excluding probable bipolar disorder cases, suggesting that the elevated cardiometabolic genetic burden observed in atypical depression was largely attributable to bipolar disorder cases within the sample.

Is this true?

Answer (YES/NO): NO